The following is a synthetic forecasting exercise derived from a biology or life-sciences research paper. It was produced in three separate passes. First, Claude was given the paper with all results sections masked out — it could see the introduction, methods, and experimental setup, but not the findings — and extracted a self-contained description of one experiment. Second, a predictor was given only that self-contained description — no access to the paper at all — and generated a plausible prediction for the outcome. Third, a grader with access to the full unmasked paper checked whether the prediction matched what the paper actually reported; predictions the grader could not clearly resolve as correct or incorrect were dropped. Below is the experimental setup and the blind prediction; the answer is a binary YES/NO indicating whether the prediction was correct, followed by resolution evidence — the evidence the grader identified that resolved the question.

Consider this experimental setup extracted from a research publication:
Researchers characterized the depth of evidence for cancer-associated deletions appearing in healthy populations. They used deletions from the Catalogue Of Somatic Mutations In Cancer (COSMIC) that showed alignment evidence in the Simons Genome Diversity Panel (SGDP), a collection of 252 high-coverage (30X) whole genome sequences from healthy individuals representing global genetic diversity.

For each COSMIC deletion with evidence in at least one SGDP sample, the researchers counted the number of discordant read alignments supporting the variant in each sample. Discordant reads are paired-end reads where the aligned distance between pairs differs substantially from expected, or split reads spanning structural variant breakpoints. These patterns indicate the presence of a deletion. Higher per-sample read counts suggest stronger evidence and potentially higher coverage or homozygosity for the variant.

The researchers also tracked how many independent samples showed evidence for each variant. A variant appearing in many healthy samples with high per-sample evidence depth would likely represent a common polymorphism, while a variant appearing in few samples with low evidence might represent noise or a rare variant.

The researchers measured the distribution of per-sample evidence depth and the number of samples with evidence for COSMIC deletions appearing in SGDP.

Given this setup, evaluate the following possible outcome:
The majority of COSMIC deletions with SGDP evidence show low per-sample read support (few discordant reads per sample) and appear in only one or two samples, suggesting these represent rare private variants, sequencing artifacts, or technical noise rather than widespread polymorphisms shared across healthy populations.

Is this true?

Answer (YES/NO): NO